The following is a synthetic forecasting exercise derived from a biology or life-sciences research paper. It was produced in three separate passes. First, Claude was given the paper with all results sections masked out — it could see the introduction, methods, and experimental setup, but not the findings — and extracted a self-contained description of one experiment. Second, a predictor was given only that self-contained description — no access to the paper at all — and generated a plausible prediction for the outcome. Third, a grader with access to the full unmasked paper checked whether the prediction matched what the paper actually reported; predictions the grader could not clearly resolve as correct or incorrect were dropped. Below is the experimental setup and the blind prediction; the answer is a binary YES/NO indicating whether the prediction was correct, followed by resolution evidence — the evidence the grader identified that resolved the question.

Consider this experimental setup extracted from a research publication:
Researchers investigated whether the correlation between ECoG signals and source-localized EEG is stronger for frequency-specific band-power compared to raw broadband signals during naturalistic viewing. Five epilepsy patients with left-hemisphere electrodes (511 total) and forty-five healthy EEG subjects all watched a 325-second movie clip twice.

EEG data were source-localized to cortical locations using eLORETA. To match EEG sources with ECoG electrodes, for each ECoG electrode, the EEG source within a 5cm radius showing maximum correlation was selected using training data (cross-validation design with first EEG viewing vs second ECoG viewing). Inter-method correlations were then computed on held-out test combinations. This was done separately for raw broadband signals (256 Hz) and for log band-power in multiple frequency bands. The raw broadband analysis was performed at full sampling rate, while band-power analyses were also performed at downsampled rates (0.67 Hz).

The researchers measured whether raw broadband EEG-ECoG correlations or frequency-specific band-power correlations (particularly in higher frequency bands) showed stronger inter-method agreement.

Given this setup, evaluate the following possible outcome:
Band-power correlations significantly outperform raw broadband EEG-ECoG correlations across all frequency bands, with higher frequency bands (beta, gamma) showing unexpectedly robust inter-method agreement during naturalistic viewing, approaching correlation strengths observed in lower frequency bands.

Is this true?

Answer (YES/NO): NO